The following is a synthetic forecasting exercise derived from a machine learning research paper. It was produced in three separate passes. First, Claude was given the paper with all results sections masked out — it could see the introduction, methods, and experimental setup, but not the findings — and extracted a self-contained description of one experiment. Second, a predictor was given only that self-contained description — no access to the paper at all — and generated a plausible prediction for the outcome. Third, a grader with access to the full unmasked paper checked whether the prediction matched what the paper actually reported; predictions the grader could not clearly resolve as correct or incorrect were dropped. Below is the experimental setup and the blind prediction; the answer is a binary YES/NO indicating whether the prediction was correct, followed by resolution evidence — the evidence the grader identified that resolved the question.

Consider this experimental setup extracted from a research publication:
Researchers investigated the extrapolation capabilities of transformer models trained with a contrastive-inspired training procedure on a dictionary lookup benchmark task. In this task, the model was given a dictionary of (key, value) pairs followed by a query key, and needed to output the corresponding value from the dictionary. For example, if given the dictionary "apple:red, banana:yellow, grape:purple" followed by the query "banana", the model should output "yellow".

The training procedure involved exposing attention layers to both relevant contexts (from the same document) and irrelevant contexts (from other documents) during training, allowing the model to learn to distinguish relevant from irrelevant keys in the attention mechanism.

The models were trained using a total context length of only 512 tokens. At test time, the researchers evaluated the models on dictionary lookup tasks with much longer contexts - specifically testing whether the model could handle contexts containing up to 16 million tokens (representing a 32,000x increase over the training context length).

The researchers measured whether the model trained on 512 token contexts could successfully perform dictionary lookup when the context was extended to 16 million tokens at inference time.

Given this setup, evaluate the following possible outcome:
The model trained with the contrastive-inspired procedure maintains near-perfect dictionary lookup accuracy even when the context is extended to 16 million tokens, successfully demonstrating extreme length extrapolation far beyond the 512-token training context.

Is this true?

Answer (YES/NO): NO